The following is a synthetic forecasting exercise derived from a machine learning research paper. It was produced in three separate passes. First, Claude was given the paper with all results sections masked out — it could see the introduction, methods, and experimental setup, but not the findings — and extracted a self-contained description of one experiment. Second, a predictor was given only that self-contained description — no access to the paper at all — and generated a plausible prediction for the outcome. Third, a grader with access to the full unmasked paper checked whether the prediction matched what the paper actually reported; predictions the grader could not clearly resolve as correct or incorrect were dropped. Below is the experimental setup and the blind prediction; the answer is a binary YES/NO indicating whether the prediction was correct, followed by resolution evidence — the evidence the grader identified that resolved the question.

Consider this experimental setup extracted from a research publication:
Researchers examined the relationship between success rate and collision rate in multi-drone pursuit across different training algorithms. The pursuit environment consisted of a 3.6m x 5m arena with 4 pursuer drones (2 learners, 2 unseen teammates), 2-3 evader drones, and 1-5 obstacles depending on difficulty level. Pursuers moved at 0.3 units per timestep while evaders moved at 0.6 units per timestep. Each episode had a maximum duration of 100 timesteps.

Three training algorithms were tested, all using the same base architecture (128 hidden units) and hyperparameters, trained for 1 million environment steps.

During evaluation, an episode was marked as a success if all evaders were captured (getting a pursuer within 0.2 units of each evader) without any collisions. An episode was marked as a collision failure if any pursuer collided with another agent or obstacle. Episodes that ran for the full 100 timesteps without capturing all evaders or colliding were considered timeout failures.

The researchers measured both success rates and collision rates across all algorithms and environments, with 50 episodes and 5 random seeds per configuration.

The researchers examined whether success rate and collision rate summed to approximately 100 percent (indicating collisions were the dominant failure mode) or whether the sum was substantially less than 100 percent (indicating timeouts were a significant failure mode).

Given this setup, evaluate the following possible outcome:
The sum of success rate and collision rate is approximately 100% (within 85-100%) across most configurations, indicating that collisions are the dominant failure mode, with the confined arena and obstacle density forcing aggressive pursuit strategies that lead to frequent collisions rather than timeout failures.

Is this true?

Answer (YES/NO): YES